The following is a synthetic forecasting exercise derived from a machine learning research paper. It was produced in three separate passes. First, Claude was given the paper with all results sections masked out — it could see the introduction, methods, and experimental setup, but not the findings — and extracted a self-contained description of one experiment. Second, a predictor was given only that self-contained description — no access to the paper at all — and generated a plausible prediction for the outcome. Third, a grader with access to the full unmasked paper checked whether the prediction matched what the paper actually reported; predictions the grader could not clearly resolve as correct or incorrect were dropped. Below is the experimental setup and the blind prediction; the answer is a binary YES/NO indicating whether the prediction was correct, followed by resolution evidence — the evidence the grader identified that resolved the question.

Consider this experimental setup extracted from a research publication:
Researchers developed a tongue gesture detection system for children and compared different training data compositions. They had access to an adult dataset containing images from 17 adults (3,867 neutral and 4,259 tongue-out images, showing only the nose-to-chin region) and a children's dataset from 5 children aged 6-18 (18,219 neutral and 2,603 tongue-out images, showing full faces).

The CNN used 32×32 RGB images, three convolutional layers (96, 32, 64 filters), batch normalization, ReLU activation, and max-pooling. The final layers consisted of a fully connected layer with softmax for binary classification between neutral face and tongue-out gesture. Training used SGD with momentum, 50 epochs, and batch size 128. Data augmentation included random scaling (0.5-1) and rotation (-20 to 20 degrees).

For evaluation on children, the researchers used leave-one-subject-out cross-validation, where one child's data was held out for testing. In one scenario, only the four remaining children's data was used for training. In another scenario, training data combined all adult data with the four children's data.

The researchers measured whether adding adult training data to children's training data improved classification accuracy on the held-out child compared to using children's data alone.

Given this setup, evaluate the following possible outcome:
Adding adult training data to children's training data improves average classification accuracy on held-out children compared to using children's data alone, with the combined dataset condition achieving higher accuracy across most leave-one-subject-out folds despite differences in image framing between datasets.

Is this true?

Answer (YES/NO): NO